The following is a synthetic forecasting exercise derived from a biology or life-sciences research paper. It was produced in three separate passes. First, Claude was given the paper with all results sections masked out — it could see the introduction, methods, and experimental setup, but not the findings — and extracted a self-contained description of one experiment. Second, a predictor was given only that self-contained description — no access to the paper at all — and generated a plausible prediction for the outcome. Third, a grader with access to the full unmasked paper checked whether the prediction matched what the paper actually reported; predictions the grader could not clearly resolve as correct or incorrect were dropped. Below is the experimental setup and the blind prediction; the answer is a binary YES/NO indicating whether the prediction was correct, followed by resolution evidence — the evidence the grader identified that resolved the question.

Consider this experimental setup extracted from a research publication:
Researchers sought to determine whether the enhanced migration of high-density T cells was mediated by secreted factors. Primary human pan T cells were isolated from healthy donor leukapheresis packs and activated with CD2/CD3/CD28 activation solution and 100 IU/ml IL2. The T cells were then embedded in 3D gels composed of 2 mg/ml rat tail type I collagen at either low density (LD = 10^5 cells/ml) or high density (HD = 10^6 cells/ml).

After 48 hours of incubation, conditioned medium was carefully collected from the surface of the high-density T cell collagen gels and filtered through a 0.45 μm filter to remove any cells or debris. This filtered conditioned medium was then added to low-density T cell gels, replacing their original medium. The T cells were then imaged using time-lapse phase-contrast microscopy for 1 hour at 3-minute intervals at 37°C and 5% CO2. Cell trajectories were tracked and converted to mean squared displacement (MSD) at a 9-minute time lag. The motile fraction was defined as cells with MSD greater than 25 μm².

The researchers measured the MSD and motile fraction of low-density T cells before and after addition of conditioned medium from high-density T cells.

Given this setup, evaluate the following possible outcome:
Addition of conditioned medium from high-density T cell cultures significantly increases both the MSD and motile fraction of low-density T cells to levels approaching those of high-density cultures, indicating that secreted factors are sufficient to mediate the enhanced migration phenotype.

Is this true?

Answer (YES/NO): YES